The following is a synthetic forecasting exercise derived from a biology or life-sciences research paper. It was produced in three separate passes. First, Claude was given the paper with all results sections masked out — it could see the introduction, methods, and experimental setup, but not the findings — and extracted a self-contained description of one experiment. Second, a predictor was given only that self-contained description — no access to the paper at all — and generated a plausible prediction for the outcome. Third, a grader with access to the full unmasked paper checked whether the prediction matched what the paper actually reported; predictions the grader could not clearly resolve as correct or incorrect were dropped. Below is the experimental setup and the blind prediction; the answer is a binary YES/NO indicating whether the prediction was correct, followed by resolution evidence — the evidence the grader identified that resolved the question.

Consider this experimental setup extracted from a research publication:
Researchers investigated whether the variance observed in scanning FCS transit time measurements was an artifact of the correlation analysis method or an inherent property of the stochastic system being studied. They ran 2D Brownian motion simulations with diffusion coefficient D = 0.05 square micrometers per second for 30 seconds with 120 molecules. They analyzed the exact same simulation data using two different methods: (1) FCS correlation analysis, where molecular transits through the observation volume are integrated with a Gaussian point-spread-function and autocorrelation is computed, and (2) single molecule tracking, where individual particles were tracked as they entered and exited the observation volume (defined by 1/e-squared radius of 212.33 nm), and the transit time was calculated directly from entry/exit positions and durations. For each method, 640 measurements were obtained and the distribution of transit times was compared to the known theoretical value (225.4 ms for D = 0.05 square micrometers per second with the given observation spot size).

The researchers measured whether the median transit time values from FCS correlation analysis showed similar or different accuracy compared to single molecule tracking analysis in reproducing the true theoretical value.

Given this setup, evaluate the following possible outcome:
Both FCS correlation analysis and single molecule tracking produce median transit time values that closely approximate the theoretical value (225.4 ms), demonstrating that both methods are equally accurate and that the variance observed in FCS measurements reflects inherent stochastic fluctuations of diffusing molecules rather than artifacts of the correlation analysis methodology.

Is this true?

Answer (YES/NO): NO